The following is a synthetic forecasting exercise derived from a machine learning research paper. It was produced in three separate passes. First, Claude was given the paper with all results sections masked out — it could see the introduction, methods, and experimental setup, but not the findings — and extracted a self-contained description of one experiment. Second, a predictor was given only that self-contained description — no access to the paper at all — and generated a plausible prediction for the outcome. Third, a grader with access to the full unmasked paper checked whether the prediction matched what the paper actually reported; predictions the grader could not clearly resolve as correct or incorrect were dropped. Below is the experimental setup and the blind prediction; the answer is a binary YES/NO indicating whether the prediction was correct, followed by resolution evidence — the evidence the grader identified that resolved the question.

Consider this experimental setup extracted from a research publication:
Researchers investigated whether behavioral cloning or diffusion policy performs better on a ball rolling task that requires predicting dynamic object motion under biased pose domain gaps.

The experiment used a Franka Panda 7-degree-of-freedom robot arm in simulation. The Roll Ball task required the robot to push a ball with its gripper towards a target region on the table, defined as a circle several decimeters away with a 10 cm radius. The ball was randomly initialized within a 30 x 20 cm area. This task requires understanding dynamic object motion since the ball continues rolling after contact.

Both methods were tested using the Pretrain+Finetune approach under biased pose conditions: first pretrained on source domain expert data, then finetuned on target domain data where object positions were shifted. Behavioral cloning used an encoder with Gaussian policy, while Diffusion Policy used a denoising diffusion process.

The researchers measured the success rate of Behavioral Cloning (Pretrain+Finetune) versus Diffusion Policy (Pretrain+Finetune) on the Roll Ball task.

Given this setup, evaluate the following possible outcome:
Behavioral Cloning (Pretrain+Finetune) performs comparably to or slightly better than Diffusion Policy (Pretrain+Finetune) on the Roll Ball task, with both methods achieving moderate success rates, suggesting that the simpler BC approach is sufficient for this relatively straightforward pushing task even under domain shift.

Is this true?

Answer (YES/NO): NO